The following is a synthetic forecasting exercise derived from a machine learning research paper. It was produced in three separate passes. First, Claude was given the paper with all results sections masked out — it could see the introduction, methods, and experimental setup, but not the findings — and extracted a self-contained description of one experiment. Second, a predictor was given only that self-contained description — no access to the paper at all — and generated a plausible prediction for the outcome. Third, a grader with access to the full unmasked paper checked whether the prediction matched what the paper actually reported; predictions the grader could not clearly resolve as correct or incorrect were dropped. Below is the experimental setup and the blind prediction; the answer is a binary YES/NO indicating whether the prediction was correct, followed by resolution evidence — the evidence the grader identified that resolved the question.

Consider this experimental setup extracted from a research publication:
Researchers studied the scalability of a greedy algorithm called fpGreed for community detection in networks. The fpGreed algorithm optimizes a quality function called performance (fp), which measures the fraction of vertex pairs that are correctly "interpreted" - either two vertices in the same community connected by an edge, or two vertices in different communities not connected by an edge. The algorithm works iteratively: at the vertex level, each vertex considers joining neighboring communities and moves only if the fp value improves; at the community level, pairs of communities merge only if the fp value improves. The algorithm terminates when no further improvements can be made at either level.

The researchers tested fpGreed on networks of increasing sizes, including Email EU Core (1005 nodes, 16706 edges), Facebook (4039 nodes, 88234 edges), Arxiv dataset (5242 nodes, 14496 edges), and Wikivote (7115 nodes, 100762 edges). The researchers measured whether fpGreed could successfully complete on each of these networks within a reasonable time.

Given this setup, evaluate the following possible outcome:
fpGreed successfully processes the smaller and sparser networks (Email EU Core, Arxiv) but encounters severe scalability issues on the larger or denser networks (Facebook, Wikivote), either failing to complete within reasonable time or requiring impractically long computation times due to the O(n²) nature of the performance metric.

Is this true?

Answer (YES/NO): NO